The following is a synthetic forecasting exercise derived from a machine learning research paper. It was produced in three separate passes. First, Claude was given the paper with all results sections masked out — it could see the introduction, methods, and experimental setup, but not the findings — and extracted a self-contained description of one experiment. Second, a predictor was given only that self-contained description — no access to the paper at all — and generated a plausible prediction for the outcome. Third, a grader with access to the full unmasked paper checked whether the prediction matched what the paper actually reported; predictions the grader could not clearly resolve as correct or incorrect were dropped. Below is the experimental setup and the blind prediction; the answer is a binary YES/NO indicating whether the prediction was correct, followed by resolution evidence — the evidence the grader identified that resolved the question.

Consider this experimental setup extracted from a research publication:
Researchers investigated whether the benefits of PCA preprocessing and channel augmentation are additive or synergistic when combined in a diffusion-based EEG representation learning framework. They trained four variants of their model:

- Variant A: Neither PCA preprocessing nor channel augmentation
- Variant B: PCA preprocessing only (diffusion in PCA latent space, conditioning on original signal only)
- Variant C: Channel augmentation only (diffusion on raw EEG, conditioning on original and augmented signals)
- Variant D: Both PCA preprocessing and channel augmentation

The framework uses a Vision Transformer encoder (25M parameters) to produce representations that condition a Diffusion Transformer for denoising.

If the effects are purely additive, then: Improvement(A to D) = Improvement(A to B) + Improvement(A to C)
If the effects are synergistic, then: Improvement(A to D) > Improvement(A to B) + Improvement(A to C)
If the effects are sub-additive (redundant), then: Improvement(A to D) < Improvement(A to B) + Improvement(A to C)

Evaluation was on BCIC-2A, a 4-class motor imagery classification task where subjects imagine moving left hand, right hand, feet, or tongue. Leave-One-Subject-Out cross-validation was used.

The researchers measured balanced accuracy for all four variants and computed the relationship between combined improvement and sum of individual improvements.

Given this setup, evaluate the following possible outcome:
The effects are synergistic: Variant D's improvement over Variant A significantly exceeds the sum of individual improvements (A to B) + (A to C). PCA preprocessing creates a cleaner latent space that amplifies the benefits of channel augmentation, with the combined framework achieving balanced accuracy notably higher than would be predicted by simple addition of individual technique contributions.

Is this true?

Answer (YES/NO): YES